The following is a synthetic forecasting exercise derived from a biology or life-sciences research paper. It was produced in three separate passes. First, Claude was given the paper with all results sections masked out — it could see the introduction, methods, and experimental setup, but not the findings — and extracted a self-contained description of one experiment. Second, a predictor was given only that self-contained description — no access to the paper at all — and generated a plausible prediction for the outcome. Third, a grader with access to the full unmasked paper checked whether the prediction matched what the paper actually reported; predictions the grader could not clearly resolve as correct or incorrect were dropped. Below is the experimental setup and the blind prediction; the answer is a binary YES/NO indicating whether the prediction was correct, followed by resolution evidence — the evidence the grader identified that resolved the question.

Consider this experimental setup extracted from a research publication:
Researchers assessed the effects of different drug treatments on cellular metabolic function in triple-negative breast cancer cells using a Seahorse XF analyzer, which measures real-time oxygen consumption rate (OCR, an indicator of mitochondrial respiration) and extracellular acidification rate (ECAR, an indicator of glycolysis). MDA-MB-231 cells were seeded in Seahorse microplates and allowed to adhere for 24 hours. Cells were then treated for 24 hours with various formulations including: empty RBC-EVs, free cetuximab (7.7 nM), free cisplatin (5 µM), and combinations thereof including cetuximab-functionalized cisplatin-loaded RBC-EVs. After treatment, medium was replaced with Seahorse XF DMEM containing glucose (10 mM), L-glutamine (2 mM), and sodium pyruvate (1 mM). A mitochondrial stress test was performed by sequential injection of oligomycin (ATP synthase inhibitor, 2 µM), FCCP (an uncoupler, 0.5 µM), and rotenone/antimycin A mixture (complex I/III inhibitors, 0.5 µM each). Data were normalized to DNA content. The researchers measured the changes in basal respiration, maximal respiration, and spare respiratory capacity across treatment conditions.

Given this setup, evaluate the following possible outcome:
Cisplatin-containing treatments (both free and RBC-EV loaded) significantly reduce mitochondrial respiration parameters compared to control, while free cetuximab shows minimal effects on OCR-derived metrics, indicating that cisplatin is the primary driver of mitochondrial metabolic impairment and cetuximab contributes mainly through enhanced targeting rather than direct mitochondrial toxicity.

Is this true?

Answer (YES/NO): NO